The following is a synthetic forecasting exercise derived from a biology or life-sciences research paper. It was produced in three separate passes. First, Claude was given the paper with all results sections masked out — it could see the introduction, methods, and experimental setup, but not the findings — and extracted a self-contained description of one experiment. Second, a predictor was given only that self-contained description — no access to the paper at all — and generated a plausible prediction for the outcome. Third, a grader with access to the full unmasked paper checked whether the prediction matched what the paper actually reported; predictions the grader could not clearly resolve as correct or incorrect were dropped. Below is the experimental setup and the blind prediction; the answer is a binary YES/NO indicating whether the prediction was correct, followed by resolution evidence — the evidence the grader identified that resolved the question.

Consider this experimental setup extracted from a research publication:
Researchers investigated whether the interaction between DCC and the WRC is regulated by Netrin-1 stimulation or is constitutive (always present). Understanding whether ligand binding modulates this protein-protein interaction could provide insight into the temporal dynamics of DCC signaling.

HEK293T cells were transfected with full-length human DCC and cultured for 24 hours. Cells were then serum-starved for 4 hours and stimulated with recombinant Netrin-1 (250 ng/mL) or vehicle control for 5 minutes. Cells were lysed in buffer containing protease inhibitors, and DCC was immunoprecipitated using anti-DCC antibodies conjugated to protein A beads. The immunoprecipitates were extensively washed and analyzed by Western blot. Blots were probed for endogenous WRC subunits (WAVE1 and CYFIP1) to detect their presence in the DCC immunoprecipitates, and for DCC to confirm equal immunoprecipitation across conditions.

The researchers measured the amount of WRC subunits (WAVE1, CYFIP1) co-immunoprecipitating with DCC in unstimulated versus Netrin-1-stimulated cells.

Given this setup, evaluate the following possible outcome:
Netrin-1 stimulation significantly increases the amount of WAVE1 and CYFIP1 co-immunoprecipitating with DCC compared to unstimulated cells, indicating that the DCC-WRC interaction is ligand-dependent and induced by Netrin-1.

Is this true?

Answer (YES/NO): NO